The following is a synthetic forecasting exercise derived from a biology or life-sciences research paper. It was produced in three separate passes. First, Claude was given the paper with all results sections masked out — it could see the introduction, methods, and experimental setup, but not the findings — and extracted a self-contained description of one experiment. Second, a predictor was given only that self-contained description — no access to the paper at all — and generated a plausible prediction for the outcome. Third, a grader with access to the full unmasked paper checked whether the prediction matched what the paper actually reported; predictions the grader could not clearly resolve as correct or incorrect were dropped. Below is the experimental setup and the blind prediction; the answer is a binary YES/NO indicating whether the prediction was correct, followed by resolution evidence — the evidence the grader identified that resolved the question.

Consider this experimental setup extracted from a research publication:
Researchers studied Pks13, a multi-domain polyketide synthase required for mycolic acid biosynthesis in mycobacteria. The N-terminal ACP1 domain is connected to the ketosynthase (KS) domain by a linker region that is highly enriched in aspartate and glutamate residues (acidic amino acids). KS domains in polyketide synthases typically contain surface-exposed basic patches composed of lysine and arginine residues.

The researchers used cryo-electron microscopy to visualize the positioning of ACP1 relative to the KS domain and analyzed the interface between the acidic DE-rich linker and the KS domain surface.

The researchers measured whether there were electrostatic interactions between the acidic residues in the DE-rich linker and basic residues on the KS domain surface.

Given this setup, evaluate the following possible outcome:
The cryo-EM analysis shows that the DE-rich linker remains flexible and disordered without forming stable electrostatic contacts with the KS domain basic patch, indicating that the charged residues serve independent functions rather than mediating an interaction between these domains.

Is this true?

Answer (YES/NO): NO